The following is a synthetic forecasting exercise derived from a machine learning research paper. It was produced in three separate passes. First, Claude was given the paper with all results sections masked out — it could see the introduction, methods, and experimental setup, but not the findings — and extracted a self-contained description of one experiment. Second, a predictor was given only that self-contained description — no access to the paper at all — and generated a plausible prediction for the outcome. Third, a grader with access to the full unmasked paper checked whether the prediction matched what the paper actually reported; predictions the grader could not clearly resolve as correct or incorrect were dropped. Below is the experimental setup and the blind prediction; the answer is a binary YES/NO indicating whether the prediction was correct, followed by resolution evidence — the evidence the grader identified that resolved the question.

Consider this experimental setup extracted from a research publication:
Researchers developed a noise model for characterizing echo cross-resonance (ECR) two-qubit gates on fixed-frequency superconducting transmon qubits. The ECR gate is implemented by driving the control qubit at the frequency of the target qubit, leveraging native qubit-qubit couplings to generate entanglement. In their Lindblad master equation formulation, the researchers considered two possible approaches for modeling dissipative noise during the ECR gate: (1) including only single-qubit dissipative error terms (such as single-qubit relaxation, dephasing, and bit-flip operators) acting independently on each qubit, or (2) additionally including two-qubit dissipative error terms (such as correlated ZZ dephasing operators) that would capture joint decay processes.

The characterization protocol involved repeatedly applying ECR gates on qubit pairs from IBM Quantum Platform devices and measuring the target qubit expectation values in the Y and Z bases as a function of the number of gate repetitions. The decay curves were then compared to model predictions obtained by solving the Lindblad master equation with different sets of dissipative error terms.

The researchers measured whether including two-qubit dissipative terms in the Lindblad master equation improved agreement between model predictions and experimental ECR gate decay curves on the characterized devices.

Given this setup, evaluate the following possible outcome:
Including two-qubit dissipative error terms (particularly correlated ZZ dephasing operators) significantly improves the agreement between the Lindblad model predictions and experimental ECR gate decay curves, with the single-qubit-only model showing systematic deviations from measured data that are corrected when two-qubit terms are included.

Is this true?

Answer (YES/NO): NO